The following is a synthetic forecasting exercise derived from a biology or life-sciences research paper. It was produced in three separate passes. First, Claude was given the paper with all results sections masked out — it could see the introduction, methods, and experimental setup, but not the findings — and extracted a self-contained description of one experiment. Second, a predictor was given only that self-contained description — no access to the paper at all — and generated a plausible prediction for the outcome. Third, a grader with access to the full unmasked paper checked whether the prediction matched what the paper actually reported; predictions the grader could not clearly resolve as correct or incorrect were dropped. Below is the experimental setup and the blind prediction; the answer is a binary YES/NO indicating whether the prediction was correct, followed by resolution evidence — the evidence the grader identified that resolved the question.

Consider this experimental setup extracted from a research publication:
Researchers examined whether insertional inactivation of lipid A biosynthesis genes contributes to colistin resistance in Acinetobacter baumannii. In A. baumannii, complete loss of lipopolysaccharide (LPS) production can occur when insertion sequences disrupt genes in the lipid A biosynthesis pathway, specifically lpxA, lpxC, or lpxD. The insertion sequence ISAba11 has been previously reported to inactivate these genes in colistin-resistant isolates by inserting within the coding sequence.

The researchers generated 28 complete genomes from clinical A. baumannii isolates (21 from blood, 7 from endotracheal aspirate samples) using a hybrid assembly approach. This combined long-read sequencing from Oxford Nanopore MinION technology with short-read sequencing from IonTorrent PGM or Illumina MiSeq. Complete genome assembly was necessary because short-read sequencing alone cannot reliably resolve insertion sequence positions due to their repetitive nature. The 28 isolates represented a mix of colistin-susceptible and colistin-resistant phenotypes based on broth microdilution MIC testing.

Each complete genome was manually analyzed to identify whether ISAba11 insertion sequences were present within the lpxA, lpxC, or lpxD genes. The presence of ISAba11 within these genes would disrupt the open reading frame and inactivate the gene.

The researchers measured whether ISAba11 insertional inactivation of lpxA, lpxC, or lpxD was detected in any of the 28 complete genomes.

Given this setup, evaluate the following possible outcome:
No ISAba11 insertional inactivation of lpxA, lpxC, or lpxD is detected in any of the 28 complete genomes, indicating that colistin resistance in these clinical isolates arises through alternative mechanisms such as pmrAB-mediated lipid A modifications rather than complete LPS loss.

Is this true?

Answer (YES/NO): YES